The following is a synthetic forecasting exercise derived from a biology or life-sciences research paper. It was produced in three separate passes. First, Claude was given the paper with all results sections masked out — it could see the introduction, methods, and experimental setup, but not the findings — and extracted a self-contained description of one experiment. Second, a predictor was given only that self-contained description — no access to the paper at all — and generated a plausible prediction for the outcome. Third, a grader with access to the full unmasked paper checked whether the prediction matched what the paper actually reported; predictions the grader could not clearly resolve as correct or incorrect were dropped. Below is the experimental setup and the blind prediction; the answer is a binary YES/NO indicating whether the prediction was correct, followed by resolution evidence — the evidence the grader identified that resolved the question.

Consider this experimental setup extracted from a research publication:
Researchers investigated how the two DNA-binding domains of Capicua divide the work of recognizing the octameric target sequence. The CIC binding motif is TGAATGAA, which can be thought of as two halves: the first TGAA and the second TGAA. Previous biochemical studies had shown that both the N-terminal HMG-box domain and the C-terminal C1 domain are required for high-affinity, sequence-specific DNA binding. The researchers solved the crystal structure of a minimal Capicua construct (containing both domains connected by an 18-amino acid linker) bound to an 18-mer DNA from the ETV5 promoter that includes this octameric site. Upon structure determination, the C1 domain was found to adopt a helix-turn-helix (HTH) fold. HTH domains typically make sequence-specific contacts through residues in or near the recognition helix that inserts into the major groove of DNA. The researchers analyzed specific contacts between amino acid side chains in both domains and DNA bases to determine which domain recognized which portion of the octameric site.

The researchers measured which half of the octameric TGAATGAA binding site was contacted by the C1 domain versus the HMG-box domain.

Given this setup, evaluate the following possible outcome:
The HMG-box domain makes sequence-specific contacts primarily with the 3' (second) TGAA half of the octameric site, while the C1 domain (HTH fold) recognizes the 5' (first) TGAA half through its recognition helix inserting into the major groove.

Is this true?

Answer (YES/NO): NO